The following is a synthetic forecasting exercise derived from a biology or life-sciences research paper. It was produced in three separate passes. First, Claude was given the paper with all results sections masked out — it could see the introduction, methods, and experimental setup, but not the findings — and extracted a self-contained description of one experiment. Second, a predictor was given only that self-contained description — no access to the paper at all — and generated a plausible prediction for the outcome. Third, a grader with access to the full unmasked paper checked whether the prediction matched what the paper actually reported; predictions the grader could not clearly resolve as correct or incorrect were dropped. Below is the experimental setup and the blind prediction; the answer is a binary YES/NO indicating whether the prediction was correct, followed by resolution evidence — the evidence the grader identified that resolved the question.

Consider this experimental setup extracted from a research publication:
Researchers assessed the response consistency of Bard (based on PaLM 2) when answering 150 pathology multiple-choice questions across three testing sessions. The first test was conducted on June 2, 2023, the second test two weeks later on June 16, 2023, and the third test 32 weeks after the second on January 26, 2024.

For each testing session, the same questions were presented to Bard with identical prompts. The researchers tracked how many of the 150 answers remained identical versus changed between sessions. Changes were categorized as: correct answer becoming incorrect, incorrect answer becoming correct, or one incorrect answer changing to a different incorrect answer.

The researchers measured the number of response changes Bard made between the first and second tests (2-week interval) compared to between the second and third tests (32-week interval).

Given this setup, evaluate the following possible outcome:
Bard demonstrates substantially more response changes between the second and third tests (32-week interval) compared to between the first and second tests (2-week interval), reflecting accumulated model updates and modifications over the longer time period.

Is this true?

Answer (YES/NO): NO